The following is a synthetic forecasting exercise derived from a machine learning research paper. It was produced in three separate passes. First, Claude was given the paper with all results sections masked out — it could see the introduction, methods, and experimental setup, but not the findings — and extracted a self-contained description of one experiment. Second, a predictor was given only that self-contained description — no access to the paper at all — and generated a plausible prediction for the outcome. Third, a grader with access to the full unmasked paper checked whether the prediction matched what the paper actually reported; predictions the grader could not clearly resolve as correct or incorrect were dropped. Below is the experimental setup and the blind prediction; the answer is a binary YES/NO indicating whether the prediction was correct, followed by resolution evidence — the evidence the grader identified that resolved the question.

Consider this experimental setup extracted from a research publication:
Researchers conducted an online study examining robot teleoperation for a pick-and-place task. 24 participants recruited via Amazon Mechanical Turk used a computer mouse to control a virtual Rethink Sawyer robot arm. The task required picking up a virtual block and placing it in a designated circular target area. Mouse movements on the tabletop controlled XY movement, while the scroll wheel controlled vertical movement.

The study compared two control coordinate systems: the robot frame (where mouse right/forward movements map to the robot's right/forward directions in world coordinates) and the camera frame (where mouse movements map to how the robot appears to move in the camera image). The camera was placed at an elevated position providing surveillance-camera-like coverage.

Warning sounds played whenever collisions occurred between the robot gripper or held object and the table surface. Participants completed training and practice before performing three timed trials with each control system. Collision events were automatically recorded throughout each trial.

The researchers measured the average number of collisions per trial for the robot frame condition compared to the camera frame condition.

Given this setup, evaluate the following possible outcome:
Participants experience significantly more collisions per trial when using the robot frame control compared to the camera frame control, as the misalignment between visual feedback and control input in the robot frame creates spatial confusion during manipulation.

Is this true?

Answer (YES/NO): NO